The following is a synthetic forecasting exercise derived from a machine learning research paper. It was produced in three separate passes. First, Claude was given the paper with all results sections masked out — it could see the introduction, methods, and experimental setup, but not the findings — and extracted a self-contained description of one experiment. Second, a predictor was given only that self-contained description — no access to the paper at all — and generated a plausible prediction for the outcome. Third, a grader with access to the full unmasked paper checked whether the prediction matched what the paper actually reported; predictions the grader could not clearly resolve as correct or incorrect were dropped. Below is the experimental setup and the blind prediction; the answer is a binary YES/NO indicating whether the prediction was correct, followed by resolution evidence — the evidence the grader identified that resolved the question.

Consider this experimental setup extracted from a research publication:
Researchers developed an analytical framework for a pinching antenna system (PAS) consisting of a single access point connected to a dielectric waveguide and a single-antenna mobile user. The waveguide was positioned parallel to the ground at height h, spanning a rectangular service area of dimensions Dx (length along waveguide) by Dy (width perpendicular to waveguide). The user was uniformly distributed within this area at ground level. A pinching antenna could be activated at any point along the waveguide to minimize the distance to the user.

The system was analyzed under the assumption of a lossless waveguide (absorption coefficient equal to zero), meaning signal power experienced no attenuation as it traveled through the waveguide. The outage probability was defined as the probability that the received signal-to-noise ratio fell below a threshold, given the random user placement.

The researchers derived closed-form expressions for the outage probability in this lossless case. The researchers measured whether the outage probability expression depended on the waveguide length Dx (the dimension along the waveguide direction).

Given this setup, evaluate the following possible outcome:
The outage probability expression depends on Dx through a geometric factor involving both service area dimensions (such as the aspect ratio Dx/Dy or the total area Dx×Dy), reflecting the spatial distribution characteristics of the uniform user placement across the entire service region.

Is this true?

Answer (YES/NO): NO